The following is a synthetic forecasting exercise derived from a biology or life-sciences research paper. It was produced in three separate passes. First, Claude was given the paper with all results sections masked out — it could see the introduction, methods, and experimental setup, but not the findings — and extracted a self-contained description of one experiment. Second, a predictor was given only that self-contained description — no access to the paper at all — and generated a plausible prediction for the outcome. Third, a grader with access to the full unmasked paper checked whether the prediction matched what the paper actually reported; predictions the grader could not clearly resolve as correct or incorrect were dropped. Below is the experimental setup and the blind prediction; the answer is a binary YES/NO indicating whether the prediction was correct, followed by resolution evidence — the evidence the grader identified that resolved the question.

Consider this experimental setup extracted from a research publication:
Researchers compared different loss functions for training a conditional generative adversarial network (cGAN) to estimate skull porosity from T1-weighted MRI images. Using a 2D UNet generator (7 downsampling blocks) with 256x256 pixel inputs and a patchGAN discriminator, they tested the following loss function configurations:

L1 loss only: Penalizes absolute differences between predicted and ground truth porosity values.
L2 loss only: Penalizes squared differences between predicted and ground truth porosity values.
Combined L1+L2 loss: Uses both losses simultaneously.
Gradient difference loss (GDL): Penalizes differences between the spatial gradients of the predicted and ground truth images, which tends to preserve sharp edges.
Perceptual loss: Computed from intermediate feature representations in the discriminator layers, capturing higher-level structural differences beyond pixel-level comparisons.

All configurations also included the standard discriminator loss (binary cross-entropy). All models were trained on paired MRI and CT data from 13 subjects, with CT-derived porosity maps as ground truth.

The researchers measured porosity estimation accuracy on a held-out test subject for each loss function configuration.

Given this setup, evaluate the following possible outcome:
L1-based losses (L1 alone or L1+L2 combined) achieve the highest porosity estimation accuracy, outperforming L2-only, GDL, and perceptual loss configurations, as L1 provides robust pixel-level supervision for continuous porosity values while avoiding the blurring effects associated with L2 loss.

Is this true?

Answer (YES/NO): NO